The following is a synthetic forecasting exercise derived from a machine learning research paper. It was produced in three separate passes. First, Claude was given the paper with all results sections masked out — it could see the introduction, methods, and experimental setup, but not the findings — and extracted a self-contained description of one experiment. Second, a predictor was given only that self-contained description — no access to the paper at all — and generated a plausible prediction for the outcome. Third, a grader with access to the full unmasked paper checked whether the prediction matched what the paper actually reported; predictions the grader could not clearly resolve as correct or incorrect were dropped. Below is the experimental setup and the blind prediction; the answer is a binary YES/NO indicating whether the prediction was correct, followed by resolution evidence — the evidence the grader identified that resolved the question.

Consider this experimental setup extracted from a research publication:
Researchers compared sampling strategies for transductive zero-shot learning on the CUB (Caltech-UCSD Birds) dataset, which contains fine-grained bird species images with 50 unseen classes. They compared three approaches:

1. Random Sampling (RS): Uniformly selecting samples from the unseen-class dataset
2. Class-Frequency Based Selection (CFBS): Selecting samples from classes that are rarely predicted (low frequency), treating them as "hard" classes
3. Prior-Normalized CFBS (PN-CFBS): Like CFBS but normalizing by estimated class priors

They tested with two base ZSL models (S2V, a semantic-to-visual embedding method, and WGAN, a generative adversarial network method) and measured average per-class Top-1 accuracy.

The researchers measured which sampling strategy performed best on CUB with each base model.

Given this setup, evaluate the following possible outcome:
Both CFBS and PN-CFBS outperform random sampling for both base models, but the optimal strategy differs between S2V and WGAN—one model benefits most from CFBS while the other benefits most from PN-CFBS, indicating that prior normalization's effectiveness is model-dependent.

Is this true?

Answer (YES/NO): NO